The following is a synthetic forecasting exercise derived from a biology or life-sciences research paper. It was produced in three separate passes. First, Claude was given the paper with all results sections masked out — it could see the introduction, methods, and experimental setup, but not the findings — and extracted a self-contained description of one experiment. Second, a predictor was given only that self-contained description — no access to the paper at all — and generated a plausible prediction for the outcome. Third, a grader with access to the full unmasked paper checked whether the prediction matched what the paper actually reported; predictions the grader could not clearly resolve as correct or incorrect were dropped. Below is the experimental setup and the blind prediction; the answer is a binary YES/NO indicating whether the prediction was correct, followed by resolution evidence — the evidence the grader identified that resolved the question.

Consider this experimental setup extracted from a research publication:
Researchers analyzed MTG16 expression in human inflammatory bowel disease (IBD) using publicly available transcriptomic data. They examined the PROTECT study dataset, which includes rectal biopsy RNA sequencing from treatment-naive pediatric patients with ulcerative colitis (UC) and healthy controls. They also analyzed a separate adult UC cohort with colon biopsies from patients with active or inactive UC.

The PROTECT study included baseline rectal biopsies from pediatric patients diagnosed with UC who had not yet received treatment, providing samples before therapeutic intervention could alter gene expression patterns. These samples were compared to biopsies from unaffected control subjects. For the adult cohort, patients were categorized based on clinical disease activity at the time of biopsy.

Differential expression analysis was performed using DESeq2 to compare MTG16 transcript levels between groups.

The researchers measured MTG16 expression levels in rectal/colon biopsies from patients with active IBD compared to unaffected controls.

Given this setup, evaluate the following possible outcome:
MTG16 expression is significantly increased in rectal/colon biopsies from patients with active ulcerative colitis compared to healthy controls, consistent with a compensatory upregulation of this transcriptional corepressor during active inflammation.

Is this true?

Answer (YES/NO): YES